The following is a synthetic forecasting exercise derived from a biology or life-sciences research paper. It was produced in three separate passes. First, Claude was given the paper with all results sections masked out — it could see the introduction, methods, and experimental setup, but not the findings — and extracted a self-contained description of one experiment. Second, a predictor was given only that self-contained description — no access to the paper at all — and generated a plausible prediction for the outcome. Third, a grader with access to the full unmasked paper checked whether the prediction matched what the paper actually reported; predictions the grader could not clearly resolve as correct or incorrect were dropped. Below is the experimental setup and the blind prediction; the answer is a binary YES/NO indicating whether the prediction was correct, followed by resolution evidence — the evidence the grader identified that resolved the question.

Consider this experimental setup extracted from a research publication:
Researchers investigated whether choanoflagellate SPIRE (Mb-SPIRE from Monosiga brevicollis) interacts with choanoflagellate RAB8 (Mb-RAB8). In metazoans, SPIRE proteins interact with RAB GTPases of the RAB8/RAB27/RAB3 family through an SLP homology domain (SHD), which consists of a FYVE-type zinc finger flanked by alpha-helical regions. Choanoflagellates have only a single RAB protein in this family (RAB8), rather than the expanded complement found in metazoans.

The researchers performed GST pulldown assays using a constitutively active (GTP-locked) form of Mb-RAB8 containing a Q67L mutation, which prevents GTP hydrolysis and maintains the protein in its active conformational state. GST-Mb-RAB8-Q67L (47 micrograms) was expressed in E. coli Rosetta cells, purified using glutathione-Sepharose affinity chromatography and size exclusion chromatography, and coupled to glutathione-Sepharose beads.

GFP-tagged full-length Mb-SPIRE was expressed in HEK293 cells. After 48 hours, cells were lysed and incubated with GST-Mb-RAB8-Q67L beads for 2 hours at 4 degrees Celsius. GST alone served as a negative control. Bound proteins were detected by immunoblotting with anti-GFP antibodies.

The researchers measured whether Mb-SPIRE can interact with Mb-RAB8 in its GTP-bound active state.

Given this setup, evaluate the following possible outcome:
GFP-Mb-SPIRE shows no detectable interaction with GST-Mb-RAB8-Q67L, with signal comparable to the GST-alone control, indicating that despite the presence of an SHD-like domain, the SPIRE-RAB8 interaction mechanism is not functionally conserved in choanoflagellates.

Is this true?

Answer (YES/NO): NO